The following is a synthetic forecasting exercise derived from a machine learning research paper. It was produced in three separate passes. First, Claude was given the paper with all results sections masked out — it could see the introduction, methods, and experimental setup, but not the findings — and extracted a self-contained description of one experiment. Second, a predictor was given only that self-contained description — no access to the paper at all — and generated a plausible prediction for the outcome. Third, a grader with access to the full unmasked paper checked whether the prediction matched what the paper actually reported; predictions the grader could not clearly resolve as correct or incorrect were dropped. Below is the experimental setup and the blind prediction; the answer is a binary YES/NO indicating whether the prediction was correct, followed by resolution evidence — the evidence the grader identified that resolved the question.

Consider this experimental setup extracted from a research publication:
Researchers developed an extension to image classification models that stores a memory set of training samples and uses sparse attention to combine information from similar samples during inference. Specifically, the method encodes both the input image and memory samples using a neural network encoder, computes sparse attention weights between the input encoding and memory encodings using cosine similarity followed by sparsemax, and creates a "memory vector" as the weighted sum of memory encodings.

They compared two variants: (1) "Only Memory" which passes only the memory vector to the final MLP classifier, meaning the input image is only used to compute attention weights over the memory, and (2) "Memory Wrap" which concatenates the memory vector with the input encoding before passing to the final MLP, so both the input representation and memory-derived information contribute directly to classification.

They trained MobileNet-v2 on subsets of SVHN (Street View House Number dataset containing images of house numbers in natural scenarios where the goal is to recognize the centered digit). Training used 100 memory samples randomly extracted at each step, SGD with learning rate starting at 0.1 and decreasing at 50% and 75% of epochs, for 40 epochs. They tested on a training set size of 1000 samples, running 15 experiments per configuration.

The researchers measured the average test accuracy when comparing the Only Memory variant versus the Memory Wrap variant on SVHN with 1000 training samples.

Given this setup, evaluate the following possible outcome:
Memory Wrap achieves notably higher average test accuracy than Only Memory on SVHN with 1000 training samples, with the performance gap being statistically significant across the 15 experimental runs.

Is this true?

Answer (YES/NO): YES